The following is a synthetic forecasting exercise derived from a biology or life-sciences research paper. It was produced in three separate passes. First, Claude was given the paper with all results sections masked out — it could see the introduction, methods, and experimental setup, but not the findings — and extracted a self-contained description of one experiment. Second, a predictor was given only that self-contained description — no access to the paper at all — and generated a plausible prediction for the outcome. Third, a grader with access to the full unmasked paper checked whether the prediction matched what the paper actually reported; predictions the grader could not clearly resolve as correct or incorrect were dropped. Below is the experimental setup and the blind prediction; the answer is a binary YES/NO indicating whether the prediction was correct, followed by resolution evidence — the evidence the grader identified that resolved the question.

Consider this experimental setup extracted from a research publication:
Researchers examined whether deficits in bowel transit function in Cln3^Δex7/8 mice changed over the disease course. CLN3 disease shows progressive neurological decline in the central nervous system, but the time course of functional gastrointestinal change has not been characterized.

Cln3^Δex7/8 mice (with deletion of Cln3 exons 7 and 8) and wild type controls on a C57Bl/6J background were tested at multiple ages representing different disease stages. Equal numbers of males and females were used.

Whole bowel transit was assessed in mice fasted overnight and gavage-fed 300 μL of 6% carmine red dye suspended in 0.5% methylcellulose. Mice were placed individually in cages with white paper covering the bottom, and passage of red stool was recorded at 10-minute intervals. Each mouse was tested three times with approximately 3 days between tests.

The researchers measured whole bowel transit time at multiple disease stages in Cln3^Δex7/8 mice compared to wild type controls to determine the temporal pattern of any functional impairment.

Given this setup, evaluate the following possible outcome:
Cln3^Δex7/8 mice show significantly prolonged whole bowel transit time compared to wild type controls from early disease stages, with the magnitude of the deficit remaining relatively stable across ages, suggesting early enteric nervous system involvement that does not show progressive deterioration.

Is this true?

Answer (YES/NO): NO